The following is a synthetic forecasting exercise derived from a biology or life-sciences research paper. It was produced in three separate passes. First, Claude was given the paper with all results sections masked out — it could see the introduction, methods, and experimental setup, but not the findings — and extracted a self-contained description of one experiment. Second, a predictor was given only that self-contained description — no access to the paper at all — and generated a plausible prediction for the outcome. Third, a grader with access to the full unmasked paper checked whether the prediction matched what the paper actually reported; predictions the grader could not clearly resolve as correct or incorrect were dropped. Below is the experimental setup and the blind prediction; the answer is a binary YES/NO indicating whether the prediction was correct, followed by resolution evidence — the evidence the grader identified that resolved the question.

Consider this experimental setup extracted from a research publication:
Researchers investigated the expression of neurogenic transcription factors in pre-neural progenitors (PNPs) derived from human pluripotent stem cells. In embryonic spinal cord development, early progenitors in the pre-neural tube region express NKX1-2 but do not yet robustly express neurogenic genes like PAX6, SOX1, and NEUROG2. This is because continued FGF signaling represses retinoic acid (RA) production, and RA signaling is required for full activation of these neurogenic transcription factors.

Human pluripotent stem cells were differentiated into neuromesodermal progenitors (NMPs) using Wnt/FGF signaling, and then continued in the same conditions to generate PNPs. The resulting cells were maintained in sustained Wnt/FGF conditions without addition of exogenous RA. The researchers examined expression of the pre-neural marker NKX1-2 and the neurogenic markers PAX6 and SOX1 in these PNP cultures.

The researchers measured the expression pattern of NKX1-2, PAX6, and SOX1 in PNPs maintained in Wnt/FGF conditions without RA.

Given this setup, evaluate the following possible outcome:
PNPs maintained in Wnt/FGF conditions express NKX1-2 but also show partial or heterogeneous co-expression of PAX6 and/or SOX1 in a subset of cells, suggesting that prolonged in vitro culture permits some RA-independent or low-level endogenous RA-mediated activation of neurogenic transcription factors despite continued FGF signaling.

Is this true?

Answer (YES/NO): NO